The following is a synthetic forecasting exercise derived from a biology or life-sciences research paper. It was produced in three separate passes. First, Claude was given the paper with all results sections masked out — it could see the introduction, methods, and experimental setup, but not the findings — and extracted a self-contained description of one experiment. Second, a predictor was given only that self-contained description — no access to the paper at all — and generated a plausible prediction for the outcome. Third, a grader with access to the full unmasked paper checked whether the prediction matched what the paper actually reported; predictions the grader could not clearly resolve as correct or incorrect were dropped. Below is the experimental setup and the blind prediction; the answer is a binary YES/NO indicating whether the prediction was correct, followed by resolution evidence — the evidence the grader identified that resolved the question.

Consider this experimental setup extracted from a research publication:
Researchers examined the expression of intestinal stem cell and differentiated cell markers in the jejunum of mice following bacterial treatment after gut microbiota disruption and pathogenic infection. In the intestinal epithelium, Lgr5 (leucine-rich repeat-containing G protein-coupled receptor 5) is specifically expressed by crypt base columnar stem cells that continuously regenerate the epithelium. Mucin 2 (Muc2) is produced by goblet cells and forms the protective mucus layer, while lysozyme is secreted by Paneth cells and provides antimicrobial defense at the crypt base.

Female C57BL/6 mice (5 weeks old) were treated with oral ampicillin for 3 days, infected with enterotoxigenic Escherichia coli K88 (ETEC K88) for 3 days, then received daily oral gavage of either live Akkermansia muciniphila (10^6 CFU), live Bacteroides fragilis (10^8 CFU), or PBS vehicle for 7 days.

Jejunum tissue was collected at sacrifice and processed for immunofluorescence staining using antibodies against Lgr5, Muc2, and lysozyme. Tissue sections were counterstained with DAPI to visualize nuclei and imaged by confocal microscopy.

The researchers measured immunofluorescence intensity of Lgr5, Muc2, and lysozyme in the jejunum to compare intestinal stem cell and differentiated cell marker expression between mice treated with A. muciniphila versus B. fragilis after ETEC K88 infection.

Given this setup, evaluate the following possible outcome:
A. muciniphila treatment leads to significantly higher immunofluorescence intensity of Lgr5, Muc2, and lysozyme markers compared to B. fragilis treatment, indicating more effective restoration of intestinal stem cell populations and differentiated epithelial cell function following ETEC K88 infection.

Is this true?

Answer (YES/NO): NO